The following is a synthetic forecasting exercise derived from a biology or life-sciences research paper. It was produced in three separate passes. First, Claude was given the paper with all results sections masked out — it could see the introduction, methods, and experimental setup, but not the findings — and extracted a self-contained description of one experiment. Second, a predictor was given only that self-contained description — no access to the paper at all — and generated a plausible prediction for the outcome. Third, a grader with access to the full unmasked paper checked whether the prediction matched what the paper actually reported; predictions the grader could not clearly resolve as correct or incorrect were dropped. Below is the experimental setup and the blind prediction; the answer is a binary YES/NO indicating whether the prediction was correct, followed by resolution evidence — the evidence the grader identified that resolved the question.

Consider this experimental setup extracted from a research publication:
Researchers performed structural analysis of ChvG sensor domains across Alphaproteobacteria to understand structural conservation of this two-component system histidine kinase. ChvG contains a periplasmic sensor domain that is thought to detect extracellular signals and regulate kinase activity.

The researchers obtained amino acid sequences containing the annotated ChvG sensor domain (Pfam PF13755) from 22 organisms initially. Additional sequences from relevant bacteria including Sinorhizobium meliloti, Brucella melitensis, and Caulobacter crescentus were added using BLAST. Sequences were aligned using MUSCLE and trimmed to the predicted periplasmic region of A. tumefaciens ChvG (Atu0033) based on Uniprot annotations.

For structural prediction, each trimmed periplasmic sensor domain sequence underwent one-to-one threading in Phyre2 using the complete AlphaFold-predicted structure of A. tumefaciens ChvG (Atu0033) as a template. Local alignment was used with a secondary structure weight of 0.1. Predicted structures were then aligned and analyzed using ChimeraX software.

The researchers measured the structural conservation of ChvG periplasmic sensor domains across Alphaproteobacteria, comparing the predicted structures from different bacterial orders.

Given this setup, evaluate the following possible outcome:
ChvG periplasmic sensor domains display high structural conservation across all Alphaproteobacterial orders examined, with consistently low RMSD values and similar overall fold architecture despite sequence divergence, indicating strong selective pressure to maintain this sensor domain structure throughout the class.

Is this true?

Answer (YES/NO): NO